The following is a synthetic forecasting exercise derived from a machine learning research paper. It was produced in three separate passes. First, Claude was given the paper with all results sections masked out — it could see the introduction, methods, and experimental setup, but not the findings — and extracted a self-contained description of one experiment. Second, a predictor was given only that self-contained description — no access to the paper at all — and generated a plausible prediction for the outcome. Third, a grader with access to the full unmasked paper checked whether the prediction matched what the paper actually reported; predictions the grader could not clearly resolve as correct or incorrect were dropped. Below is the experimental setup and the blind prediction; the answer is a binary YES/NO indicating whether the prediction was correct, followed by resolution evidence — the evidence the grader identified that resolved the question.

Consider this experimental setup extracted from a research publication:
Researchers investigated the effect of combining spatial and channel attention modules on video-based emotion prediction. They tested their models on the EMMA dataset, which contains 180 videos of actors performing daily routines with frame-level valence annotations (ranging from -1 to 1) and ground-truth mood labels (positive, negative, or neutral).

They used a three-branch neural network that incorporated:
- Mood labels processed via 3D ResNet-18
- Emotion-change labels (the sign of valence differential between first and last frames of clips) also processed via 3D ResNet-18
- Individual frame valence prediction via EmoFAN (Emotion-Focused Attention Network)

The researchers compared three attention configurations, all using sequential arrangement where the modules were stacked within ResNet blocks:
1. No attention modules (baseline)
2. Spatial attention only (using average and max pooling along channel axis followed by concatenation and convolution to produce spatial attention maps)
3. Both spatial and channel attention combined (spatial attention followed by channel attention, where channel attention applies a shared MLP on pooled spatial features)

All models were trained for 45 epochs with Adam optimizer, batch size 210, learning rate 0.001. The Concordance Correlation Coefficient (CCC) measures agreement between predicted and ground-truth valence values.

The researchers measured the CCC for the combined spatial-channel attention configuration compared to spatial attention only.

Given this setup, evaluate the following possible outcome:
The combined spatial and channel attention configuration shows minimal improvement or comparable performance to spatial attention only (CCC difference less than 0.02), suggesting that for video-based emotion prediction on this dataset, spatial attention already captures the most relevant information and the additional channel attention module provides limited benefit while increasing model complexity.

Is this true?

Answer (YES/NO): NO